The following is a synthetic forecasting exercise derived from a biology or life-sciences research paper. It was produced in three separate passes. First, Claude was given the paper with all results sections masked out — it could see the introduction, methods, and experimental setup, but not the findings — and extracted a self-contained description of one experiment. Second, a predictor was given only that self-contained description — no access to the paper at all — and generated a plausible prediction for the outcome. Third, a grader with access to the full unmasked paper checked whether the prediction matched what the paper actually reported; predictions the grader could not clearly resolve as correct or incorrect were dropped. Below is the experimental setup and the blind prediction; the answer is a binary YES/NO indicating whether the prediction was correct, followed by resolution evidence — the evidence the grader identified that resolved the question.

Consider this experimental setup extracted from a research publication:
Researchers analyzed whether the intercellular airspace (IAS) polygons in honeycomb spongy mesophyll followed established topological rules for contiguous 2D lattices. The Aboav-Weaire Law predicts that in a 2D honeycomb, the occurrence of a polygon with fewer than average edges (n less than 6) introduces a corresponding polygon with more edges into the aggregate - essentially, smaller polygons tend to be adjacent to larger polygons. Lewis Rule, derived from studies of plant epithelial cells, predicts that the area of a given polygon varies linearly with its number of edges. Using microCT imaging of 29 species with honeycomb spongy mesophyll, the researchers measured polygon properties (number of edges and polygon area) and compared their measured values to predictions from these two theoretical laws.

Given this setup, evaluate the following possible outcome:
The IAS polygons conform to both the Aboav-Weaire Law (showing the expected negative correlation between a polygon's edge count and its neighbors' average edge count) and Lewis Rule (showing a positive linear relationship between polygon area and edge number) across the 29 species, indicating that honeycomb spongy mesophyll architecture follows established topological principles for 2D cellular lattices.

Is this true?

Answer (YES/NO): YES